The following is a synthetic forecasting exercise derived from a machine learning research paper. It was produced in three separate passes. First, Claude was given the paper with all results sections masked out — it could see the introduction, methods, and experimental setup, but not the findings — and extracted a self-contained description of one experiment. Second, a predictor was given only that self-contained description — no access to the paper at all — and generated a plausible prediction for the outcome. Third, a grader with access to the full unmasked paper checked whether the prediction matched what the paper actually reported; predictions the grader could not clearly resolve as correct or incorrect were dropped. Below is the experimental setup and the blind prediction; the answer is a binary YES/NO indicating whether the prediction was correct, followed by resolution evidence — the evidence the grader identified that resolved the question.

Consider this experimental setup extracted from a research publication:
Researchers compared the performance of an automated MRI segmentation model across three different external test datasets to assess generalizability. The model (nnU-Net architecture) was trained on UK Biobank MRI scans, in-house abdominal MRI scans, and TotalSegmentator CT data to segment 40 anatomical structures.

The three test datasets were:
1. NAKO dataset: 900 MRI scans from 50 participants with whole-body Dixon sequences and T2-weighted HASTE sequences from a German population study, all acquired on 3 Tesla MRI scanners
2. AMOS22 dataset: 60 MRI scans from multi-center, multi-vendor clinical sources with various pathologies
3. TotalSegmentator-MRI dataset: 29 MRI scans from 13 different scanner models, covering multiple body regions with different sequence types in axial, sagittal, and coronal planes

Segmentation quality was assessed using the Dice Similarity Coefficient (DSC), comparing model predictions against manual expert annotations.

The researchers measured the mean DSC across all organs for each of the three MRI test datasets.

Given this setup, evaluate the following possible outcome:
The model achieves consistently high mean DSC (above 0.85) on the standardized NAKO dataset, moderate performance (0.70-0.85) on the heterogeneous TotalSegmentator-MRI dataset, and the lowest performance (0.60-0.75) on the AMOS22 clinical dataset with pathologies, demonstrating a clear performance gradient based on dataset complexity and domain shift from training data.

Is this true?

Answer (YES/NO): NO